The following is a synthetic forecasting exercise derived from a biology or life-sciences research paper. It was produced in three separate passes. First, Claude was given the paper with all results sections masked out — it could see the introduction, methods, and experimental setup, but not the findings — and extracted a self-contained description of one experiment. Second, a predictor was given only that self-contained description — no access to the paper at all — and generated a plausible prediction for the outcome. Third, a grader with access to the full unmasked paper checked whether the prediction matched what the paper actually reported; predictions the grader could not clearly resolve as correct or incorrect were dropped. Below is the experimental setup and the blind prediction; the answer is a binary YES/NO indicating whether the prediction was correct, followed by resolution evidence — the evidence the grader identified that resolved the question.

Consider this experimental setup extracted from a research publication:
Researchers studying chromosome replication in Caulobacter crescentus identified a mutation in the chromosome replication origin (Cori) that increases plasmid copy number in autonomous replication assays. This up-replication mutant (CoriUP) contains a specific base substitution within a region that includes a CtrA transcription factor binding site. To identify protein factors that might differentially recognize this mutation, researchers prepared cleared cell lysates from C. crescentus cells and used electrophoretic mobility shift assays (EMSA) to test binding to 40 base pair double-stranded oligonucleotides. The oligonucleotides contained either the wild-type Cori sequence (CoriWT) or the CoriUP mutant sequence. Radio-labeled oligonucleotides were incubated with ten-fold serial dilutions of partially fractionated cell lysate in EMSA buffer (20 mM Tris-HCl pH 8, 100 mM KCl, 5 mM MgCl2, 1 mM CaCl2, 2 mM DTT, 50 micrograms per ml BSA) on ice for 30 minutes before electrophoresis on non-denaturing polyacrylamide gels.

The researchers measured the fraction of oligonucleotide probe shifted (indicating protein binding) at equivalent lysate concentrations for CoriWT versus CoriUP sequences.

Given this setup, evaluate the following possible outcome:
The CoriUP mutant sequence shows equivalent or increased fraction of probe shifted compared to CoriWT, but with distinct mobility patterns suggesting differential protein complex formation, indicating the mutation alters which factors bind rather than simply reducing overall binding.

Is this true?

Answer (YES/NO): NO